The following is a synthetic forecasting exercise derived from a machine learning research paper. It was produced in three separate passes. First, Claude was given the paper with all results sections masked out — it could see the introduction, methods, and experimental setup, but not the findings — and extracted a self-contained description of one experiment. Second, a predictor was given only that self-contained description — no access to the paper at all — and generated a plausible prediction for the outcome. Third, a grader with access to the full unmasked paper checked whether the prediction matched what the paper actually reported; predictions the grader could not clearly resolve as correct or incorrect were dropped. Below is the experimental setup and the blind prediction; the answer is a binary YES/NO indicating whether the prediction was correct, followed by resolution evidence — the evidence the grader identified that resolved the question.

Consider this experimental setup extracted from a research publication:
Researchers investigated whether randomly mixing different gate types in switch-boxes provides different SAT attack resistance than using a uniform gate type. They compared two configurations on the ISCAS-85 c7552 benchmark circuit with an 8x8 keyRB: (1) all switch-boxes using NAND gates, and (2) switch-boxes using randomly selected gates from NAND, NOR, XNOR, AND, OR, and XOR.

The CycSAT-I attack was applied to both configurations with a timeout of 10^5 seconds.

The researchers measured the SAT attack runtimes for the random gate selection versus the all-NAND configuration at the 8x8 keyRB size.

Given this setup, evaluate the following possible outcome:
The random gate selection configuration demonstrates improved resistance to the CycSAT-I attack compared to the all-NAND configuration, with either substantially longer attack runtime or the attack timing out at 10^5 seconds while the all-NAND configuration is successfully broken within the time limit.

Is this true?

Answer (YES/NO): NO